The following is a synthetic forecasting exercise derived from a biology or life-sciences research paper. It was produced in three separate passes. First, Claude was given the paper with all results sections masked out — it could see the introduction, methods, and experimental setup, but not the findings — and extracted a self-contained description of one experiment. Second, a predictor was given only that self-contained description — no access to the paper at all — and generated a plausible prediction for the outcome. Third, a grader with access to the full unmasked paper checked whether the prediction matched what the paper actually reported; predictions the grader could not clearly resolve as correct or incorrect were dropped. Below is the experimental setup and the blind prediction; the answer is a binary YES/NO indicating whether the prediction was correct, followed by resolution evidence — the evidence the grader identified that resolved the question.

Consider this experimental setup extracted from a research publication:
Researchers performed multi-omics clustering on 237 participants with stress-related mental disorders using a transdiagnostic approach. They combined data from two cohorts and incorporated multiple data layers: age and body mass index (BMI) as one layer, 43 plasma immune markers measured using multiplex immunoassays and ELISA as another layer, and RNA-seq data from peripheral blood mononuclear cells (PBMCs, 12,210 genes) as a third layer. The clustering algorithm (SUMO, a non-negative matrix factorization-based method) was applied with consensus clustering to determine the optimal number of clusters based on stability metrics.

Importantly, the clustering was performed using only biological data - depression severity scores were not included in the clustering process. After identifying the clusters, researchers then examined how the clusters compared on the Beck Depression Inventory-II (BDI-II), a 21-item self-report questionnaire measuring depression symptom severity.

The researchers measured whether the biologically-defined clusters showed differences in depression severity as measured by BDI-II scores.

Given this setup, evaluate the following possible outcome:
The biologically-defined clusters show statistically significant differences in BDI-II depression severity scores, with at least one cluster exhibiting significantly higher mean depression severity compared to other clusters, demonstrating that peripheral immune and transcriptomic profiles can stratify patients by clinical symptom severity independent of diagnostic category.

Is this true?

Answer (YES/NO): YES